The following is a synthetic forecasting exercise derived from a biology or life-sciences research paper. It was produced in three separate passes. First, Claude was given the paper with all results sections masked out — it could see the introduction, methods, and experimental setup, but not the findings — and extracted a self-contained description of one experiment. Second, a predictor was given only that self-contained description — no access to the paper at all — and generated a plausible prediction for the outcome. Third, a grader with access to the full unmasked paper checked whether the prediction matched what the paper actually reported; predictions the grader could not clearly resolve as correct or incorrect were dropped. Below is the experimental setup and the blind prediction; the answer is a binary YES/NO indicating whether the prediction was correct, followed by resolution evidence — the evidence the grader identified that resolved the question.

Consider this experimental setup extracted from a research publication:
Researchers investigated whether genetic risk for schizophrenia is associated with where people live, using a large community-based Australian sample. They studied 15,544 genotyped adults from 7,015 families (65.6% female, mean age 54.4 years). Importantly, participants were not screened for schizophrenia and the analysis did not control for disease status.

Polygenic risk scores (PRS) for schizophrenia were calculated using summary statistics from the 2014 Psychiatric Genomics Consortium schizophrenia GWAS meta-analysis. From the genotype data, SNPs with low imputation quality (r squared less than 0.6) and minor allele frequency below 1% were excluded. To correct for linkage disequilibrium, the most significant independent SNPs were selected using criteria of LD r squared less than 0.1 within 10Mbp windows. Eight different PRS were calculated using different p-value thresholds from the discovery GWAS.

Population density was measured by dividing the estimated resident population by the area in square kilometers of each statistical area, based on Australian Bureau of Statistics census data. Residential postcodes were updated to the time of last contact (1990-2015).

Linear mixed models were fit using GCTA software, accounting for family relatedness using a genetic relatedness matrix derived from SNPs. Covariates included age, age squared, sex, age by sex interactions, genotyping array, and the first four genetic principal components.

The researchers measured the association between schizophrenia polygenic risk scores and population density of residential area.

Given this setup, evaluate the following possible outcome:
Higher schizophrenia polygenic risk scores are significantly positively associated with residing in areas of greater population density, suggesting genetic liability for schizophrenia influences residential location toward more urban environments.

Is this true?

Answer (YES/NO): YES